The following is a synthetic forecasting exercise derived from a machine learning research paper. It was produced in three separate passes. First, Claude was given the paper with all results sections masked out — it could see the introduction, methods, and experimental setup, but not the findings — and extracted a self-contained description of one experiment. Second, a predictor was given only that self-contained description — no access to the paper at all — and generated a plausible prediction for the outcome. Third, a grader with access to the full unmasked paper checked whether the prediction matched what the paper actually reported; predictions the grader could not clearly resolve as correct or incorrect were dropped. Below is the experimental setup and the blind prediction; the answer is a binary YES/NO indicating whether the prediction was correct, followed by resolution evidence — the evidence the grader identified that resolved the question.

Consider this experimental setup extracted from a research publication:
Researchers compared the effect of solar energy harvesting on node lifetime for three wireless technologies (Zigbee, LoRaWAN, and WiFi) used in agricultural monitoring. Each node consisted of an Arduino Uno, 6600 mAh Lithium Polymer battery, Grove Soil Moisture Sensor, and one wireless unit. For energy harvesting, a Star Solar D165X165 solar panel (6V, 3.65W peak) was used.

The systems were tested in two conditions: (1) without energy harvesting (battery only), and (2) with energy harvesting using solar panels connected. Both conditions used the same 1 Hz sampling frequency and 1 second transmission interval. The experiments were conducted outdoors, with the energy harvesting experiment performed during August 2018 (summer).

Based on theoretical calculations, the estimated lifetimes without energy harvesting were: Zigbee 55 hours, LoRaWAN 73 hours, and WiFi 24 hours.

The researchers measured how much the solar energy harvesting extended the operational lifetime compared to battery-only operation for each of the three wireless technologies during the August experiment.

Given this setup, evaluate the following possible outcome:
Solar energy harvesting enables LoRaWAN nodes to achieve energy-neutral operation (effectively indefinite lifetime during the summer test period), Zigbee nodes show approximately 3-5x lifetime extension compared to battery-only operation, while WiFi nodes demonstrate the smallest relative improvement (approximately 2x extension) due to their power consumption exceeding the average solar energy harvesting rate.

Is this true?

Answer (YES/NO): NO